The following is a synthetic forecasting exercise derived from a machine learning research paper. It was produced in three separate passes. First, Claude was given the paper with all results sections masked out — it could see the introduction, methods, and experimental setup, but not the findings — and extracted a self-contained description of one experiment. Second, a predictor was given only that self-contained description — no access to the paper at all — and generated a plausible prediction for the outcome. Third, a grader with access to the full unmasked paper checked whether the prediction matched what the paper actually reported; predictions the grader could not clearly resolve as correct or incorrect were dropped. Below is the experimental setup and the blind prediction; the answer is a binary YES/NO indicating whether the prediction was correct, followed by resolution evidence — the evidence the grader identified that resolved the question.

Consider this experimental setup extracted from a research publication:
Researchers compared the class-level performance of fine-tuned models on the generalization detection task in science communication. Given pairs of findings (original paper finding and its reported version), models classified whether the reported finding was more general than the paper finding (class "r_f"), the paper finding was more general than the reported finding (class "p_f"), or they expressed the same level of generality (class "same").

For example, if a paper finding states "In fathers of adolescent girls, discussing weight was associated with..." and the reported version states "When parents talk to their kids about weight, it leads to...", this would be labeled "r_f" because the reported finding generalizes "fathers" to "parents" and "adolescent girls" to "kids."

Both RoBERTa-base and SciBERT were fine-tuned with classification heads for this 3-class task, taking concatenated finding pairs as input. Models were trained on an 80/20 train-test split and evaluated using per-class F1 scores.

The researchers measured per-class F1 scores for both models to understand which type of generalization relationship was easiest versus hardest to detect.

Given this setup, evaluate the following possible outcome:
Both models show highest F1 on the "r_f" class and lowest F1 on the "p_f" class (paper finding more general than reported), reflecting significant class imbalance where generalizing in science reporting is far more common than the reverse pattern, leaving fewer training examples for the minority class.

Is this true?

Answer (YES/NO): NO